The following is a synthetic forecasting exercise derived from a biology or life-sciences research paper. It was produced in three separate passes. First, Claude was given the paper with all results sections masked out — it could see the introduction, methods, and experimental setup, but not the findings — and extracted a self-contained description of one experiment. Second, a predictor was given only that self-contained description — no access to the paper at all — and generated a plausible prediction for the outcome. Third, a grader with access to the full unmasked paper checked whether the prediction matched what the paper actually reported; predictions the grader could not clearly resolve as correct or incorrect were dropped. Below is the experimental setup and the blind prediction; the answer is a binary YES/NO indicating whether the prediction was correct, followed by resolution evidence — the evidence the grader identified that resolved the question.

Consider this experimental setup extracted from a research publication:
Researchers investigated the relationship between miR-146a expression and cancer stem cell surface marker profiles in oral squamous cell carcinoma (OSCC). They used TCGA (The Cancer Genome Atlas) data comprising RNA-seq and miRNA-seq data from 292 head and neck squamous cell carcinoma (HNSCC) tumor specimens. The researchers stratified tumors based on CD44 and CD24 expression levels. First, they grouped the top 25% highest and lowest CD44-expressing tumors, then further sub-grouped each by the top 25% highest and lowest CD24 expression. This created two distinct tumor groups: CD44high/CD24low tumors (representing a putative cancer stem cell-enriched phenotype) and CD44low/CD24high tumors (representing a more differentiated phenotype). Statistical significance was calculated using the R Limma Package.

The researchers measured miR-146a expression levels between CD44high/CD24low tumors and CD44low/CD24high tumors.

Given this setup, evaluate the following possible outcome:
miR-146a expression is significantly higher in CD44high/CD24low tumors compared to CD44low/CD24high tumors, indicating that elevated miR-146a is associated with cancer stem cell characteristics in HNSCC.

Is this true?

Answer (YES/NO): YES